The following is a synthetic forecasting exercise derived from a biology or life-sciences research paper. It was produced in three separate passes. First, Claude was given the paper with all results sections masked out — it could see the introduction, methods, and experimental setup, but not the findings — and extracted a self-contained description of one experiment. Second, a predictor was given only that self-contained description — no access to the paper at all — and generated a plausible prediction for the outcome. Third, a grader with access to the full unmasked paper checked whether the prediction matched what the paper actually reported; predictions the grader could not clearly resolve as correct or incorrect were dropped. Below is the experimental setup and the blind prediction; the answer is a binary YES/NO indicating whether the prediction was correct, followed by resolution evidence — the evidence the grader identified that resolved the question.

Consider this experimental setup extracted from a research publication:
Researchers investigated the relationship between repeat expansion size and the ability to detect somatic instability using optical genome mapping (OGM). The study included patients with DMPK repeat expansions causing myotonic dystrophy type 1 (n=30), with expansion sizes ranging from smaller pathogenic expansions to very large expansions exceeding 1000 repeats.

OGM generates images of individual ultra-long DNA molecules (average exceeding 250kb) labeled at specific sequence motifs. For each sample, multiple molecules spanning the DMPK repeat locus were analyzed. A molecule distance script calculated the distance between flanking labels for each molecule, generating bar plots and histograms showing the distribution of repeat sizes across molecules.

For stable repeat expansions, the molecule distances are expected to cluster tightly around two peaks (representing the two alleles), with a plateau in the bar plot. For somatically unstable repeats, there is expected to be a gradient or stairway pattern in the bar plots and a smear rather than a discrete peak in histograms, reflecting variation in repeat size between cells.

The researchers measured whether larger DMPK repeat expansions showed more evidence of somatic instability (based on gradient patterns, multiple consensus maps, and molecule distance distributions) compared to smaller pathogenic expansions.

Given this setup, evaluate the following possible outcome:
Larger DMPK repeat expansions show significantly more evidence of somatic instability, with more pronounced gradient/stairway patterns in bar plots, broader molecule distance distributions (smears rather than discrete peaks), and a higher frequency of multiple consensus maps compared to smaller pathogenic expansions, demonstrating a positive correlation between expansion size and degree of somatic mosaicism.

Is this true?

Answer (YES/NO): YES